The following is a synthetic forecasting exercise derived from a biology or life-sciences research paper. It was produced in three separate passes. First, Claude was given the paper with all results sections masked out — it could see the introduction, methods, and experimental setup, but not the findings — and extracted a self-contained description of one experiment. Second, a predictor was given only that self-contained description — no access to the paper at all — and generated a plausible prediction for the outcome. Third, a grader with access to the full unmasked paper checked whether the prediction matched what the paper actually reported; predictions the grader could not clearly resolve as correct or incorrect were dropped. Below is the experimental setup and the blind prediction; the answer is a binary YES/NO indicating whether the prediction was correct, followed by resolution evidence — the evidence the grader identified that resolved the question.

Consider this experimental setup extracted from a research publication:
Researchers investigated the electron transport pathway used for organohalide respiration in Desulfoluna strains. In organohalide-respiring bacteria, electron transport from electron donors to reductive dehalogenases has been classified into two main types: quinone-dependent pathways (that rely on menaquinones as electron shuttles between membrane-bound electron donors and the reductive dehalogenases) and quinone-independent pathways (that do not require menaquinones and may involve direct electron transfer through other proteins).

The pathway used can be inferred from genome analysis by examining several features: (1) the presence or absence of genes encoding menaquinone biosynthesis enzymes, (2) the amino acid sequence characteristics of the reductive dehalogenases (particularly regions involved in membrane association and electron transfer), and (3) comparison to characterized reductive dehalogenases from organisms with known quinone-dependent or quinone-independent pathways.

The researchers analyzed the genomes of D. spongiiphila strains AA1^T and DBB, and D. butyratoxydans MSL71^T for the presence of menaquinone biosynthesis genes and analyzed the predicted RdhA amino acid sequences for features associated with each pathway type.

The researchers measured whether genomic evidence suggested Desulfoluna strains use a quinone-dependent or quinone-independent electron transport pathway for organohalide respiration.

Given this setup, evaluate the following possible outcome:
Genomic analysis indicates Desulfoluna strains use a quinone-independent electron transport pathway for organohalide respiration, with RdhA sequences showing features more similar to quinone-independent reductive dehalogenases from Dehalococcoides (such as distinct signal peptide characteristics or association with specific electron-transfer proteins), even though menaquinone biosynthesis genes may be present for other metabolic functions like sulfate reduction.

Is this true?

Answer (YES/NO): NO